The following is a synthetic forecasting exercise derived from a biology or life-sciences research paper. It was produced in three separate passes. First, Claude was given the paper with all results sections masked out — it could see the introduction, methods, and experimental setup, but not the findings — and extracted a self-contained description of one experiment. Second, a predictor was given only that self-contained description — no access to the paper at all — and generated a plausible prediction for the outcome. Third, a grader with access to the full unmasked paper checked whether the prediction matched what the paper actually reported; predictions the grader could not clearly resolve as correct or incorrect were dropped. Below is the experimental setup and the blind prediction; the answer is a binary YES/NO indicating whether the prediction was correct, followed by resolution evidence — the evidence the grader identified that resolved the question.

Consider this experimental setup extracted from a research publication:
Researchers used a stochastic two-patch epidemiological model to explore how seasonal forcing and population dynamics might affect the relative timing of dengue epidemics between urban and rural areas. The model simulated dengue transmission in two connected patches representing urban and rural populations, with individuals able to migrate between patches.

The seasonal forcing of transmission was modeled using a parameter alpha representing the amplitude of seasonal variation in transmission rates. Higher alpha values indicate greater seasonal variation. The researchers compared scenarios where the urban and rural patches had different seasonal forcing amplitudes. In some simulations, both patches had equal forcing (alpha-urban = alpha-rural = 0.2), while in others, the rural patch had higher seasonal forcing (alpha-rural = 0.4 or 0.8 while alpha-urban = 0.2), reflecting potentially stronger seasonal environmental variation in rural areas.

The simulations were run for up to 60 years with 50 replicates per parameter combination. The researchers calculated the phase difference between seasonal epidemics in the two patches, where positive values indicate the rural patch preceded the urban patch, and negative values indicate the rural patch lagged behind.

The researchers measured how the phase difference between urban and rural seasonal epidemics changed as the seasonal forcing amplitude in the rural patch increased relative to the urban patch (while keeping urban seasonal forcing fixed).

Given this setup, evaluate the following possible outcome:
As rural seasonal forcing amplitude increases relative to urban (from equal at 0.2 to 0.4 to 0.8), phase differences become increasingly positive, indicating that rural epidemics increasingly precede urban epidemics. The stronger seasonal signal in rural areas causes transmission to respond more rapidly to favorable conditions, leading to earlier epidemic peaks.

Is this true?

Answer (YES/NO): YES